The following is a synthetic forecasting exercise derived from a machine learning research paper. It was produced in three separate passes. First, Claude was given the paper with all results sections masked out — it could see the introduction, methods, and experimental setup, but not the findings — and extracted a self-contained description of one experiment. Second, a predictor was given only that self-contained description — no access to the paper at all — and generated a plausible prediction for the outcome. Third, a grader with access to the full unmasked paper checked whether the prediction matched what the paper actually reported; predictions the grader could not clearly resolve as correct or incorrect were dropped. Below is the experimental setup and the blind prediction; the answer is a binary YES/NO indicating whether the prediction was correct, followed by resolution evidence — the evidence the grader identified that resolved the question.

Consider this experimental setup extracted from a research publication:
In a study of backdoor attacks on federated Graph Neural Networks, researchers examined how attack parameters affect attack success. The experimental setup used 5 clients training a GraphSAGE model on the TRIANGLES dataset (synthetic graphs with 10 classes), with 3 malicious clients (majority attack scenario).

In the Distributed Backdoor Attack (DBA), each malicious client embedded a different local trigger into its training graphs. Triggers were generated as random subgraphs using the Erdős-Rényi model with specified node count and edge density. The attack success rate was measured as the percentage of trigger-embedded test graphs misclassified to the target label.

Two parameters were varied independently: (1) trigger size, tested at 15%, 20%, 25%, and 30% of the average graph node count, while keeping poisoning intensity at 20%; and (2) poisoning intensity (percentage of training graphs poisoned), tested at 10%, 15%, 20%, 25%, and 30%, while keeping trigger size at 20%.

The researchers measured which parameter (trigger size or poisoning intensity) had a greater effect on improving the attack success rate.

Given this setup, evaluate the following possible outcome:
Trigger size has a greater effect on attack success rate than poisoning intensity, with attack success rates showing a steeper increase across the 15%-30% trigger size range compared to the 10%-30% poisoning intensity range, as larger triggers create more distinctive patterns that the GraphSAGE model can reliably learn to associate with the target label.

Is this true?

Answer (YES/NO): YES